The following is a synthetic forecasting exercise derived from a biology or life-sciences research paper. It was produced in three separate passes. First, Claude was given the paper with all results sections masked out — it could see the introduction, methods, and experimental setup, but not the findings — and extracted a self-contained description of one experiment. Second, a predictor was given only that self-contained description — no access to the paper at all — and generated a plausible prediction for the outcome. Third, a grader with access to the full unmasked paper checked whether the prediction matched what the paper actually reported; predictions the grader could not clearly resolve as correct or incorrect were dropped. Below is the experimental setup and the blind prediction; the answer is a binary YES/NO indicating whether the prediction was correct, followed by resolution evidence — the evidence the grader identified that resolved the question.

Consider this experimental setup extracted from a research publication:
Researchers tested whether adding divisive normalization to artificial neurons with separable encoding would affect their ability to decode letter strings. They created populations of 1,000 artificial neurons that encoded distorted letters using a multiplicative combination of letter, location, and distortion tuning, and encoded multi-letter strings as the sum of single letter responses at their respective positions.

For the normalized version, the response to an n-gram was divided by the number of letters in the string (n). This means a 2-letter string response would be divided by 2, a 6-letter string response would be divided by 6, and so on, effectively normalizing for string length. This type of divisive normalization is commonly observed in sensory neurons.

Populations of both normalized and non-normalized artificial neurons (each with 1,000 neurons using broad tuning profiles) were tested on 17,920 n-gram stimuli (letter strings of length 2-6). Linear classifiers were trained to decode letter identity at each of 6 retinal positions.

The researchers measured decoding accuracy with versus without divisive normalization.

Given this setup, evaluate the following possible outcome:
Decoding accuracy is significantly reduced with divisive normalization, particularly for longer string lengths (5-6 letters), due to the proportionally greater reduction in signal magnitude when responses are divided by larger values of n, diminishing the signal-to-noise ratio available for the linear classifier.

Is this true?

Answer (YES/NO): NO